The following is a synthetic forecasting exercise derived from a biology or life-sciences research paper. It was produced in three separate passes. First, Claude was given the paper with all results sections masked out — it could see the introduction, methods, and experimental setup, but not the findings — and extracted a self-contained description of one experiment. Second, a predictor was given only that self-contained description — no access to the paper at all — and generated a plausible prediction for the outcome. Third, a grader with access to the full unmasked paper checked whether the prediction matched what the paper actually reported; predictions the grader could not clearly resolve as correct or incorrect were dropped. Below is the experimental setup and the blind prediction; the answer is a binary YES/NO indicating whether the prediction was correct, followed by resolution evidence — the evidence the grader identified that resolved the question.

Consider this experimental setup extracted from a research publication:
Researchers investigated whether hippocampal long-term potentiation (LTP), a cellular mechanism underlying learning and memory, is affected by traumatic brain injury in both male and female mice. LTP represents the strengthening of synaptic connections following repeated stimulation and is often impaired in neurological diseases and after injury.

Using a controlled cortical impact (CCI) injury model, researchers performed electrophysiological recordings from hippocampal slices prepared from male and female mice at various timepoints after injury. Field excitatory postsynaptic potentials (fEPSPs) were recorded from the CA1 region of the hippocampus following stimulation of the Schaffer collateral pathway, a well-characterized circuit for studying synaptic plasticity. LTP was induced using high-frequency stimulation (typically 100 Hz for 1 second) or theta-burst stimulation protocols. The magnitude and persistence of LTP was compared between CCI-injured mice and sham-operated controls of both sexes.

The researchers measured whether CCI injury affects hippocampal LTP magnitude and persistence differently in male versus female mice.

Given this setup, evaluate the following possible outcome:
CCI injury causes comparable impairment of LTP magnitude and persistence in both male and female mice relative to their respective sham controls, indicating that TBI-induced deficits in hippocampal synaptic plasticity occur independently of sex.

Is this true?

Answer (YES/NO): NO